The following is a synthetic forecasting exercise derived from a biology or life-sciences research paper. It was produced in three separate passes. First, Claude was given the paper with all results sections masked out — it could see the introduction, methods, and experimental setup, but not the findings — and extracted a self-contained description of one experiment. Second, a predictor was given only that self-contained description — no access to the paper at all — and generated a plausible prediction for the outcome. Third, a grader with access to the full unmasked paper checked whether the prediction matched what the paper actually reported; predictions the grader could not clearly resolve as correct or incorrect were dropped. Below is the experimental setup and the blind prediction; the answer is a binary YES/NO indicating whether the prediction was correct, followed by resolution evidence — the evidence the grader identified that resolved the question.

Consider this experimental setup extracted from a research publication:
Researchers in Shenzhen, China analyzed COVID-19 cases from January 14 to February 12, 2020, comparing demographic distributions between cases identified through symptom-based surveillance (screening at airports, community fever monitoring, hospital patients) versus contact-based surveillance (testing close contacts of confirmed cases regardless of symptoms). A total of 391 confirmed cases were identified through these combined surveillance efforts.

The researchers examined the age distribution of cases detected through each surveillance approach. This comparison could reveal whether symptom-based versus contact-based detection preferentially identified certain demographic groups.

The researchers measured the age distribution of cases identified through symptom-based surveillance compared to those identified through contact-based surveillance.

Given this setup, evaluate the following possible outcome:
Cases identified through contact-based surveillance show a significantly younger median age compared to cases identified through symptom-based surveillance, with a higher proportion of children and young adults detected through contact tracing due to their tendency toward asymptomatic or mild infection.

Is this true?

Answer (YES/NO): NO